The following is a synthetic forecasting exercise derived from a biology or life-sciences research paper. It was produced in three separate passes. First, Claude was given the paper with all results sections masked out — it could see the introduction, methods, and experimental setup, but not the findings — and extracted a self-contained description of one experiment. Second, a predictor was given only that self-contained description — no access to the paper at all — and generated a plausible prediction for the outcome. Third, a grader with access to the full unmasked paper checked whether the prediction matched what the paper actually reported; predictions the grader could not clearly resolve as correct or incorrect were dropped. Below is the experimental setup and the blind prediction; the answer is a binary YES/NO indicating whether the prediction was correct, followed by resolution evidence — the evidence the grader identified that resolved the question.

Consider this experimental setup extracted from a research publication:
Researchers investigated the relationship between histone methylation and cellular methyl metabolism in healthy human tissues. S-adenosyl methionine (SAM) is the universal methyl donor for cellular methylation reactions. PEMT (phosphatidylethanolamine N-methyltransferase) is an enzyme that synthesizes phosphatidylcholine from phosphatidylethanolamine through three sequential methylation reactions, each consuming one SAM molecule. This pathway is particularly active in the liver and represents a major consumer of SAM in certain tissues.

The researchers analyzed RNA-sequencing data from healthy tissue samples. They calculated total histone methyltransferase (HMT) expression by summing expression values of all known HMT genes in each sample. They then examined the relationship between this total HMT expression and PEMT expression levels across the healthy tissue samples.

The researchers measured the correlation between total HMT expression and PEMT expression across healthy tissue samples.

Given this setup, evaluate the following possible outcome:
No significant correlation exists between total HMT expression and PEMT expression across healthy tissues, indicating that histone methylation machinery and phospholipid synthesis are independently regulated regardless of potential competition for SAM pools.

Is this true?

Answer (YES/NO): NO